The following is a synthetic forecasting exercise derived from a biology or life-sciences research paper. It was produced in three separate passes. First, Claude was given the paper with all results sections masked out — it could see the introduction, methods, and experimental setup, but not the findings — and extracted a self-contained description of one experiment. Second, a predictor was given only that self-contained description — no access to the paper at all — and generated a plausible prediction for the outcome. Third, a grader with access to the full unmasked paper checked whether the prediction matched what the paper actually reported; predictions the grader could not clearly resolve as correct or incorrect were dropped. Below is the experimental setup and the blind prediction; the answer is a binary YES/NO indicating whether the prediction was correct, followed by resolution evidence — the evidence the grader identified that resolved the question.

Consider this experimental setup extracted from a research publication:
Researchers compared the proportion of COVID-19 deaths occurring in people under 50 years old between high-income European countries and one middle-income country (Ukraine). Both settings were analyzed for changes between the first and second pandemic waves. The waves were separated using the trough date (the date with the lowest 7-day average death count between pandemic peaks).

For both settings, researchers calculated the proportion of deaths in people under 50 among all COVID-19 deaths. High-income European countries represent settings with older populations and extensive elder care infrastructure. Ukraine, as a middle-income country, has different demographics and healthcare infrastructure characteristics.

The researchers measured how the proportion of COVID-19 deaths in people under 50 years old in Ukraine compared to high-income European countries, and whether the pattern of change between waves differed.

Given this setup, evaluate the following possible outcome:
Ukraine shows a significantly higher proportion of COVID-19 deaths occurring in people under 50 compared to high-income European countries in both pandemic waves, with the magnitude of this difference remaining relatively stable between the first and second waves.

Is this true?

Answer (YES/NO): NO